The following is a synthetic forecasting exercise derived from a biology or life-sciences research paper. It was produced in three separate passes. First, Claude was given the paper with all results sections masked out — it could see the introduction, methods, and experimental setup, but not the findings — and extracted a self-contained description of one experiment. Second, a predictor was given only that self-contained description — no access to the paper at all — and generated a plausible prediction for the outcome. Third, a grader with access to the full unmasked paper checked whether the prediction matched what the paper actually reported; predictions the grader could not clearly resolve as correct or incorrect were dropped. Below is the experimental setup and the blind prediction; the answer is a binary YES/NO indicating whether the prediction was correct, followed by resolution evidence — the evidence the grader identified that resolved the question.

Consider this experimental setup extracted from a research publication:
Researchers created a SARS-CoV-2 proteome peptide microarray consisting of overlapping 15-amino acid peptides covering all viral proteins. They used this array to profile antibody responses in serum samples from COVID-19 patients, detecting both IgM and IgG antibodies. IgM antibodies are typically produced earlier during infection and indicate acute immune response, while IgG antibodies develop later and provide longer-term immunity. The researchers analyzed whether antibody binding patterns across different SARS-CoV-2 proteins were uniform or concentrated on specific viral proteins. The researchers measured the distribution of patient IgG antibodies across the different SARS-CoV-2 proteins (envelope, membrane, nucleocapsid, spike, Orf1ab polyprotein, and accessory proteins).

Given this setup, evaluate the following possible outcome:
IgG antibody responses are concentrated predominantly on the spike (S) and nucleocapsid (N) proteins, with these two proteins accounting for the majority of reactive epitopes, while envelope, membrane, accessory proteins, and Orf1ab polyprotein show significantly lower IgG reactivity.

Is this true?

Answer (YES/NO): NO